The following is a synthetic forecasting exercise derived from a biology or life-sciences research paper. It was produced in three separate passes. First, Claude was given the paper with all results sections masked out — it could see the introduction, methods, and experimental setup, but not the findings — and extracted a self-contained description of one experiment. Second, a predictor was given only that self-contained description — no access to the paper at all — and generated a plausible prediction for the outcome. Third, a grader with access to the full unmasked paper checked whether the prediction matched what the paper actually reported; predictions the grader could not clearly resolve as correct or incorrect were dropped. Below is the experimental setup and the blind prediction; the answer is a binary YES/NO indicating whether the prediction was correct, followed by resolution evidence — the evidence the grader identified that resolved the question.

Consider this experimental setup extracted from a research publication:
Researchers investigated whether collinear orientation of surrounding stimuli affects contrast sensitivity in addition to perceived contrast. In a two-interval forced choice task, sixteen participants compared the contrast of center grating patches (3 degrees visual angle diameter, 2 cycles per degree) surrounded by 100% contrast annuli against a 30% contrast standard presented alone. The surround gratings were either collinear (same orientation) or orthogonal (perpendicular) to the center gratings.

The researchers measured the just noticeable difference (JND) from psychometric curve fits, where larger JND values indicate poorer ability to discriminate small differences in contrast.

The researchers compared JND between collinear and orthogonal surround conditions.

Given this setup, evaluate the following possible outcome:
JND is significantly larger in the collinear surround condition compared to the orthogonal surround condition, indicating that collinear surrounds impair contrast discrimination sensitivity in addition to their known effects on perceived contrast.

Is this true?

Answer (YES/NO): YES